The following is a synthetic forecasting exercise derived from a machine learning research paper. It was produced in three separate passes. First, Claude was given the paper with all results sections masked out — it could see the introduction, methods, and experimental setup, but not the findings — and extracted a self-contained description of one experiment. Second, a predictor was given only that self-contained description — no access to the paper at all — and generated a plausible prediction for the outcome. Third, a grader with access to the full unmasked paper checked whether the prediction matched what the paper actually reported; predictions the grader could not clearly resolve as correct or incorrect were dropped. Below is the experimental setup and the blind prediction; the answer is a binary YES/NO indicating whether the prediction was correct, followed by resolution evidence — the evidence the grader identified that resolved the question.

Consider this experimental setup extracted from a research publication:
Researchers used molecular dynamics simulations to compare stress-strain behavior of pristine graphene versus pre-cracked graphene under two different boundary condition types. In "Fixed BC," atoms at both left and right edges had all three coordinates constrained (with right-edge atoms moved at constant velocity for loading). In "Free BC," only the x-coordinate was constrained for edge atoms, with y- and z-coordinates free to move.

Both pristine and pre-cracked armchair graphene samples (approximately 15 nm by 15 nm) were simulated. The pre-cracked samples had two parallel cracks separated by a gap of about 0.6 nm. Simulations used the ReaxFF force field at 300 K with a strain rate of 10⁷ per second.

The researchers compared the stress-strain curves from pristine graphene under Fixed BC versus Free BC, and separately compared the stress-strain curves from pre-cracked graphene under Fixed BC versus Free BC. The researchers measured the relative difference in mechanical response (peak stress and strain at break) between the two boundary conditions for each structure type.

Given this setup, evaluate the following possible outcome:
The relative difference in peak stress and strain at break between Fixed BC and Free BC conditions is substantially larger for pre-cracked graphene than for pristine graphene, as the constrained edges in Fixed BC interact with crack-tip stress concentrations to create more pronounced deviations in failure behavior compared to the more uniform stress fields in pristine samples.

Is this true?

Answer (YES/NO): NO